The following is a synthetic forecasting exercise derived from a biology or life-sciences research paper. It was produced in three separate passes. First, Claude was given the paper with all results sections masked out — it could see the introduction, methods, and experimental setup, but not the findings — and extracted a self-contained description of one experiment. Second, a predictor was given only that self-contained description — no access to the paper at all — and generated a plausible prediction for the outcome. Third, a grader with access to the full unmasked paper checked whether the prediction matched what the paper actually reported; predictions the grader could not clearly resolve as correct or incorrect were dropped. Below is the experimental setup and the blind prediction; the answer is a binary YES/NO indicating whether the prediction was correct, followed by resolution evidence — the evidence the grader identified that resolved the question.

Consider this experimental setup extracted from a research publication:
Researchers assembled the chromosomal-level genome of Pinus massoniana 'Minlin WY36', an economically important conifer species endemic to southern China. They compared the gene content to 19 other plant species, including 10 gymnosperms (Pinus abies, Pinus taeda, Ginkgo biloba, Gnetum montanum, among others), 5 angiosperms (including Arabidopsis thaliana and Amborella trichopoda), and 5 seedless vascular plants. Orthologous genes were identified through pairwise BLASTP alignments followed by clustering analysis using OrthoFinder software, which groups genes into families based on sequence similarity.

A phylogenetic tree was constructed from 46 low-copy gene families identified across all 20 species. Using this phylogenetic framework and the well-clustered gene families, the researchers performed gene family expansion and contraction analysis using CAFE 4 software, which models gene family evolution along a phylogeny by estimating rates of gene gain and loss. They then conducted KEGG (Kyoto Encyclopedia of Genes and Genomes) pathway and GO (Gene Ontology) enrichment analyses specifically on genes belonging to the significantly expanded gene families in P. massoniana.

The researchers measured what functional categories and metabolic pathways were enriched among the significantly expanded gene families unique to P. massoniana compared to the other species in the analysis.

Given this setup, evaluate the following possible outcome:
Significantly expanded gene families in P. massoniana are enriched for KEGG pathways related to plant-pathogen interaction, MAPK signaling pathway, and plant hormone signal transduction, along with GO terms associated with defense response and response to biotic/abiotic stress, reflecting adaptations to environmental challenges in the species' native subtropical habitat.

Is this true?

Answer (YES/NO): NO